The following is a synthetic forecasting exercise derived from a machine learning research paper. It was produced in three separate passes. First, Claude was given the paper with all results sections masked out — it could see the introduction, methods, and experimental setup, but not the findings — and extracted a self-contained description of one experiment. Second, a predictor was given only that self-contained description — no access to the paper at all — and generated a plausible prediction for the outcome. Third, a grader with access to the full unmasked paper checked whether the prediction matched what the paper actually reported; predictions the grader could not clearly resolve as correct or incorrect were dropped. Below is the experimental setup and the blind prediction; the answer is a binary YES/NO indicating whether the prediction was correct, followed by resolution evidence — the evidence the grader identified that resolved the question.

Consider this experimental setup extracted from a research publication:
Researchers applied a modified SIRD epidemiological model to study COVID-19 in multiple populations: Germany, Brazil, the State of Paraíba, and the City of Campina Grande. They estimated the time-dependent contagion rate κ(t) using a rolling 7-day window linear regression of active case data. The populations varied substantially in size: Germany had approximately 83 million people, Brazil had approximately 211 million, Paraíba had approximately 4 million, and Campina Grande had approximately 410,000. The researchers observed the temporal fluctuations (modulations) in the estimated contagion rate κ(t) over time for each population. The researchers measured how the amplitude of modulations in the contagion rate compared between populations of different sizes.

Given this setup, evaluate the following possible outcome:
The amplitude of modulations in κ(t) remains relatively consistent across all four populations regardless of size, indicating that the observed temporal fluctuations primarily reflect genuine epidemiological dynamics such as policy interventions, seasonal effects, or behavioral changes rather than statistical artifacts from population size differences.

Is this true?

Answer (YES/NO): NO